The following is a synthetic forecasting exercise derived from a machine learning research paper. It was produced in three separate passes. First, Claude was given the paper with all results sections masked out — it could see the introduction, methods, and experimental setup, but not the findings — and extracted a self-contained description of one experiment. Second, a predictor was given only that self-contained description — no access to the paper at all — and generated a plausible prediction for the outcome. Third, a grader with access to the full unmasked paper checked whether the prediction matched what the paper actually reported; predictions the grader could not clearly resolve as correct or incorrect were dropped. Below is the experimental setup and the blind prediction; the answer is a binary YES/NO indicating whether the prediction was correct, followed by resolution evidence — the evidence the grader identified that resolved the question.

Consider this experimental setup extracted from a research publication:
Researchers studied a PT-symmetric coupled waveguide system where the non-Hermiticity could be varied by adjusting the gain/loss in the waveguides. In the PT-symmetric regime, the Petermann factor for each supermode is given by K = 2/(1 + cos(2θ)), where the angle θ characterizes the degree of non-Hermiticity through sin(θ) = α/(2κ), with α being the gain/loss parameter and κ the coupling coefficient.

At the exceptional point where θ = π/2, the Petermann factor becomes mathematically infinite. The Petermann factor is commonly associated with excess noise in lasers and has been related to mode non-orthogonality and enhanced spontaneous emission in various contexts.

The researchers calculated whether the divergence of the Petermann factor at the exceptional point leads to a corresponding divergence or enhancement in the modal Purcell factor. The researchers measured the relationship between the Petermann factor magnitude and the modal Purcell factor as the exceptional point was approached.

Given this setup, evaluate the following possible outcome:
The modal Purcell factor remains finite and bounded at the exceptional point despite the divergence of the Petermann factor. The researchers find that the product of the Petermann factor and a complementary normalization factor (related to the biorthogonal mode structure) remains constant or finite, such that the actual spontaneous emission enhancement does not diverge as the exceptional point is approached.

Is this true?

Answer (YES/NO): YES